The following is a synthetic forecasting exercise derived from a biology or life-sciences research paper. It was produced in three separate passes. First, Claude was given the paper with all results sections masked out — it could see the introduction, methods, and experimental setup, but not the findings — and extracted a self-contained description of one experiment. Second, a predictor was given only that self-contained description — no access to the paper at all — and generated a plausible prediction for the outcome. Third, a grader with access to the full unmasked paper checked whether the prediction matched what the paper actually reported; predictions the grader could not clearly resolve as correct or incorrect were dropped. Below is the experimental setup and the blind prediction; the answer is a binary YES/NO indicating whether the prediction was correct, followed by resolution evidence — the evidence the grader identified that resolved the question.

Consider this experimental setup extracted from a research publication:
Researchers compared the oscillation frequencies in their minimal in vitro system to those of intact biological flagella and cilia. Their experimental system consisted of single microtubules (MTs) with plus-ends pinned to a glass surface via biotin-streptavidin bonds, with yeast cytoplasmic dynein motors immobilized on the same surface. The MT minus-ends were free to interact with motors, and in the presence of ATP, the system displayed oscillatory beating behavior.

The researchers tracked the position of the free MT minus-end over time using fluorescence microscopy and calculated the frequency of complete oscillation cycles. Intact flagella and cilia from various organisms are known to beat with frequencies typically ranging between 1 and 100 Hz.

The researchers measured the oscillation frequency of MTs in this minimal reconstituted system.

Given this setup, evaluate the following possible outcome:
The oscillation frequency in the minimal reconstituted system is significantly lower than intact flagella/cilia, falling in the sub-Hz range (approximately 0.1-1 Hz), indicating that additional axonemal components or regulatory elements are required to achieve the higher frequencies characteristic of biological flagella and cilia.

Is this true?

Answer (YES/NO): NO